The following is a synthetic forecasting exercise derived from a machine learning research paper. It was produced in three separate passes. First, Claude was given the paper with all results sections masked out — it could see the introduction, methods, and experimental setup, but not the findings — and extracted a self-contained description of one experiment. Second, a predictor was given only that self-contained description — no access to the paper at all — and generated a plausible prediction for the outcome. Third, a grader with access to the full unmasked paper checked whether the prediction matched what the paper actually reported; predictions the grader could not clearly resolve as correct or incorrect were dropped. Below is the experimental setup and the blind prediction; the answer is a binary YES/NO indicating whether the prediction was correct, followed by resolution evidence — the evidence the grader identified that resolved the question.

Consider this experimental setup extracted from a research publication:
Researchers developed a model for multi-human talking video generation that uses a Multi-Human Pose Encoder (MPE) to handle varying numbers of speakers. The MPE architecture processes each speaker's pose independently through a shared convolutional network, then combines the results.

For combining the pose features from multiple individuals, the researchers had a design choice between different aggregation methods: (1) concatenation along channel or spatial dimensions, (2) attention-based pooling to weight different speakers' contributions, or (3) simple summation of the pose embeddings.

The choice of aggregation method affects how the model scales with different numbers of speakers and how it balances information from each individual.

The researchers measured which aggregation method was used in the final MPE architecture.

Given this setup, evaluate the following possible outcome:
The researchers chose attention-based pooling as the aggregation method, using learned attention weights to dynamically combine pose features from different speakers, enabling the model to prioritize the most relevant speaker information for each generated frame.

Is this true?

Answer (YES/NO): NO